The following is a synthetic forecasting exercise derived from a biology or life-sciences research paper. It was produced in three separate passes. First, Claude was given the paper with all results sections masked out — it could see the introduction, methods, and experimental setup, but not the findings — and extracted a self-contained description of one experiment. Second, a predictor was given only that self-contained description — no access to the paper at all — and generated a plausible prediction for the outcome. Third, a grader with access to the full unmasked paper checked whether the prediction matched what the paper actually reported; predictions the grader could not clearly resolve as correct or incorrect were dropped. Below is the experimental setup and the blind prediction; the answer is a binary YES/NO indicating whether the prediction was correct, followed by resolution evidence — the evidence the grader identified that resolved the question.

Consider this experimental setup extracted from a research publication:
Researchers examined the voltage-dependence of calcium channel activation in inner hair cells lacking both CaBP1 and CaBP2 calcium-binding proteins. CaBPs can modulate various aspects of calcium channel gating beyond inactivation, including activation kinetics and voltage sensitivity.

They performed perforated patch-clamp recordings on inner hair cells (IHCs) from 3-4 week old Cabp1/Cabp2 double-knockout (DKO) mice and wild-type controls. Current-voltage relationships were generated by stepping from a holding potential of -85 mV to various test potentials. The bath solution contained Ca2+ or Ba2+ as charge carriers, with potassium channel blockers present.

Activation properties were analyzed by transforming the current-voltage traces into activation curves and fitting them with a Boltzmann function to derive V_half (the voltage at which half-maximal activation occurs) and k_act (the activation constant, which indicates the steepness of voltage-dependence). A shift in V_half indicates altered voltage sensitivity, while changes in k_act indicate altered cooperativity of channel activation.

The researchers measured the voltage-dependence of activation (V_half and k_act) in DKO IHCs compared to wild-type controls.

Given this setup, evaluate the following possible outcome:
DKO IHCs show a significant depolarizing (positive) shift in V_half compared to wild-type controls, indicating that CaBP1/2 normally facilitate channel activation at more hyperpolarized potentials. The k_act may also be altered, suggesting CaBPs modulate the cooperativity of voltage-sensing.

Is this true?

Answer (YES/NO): NO